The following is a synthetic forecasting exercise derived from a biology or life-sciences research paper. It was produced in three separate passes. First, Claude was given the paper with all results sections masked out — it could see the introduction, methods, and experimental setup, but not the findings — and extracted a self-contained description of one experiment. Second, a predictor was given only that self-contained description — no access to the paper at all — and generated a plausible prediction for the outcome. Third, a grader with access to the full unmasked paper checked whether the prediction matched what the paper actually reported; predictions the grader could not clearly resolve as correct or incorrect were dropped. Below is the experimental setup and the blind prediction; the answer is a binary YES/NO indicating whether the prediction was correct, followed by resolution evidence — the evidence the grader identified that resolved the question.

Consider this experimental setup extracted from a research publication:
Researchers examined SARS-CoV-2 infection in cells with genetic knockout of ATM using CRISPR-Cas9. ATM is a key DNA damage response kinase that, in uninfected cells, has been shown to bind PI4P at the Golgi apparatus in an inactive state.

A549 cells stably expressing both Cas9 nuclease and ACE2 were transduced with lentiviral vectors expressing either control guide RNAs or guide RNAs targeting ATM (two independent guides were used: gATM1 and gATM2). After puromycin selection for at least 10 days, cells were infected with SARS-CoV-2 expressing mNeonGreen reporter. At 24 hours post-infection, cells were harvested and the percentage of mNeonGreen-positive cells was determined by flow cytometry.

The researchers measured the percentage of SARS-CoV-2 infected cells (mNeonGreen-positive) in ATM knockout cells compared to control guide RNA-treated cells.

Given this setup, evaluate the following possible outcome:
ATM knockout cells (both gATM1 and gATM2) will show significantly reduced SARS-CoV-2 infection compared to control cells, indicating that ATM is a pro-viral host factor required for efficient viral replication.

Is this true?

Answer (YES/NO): NO